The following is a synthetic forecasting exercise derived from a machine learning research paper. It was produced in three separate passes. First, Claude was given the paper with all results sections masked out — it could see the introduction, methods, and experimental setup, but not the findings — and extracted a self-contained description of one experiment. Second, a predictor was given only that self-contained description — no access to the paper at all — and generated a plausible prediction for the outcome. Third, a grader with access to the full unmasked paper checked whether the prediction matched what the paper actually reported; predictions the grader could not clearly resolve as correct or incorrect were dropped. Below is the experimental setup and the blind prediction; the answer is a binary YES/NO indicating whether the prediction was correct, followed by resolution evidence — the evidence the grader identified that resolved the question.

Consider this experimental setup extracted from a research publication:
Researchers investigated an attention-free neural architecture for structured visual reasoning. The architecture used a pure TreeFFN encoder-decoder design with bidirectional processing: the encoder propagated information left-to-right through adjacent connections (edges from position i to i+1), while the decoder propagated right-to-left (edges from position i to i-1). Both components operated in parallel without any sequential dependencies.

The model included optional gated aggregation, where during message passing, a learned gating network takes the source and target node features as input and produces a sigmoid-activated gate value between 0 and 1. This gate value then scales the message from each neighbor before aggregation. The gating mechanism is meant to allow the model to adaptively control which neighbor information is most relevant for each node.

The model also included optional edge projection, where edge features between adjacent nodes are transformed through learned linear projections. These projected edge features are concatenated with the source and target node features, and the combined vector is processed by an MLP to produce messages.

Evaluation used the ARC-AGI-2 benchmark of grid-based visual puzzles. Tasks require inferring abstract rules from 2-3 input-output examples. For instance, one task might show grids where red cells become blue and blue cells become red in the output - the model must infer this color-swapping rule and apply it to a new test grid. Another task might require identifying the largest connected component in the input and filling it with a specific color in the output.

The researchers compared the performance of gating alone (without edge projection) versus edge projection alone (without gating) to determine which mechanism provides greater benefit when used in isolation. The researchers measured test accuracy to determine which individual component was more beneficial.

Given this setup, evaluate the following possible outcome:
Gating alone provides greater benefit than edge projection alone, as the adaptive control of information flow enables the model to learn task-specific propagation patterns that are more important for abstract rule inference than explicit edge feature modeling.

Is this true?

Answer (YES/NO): NO